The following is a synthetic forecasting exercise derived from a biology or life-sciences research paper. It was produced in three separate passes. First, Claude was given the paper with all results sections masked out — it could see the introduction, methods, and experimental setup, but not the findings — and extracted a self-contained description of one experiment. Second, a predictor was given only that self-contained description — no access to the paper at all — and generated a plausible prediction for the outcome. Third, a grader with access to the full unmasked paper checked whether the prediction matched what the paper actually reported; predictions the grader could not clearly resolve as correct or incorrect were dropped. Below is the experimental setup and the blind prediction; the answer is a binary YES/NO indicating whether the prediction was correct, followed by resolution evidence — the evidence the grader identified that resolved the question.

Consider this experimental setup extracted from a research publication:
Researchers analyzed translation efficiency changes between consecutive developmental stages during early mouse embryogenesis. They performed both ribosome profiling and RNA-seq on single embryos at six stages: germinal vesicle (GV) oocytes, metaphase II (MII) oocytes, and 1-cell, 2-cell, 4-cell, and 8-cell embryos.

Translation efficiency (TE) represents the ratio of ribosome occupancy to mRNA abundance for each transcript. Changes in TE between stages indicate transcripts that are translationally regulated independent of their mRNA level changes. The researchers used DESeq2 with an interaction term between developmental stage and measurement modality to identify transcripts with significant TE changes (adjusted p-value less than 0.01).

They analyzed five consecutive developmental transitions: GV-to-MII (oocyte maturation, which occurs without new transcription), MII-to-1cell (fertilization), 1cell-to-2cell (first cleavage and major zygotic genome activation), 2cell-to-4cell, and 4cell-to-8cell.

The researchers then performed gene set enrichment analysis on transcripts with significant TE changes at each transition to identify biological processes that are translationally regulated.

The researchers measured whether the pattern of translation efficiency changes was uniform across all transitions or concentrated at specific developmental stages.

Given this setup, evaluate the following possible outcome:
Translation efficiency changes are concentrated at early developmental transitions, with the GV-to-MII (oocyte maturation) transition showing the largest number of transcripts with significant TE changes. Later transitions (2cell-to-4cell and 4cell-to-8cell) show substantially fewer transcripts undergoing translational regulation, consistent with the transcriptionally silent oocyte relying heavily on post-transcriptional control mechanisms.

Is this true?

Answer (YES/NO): NO